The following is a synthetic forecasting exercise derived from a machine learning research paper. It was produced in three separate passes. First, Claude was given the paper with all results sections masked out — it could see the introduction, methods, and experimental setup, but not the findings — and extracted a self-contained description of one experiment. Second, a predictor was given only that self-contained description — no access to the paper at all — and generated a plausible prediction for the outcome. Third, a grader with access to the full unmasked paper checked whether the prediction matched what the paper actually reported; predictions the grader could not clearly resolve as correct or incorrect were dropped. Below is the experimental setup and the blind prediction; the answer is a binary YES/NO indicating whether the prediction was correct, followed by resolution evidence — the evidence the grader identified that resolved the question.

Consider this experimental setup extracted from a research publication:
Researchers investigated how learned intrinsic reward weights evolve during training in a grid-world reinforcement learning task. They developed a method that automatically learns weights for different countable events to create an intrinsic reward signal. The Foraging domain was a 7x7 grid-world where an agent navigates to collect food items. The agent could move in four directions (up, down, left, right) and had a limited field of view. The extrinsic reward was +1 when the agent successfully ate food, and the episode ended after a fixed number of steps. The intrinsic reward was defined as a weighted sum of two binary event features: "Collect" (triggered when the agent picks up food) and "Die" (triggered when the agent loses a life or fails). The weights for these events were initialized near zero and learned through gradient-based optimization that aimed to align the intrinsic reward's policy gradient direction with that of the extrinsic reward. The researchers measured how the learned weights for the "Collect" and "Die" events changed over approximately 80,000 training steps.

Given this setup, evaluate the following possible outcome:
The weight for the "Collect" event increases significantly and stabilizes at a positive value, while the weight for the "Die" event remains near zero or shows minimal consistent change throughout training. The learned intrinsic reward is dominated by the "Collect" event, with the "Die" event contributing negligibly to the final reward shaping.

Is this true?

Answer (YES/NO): NO